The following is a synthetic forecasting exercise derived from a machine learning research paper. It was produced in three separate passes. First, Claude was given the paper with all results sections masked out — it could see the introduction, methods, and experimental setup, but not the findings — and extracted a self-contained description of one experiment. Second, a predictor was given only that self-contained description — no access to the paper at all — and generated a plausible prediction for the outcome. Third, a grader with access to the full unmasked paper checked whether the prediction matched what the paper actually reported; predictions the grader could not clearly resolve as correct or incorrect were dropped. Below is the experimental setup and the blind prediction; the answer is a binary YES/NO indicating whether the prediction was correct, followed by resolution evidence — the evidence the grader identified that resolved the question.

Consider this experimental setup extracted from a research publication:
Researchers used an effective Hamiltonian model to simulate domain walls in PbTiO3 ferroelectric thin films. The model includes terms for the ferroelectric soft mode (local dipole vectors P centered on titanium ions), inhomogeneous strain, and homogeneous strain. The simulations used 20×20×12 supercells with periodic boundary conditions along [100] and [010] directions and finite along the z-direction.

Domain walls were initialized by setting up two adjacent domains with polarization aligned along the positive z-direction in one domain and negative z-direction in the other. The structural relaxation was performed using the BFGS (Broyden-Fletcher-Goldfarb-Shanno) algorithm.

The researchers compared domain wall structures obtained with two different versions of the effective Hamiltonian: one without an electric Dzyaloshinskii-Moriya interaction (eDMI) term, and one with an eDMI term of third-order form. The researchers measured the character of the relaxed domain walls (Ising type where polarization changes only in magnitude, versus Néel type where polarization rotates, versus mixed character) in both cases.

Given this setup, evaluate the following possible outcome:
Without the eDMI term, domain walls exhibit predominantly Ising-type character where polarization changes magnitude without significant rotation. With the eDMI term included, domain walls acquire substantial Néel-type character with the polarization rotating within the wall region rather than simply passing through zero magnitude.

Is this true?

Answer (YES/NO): YES